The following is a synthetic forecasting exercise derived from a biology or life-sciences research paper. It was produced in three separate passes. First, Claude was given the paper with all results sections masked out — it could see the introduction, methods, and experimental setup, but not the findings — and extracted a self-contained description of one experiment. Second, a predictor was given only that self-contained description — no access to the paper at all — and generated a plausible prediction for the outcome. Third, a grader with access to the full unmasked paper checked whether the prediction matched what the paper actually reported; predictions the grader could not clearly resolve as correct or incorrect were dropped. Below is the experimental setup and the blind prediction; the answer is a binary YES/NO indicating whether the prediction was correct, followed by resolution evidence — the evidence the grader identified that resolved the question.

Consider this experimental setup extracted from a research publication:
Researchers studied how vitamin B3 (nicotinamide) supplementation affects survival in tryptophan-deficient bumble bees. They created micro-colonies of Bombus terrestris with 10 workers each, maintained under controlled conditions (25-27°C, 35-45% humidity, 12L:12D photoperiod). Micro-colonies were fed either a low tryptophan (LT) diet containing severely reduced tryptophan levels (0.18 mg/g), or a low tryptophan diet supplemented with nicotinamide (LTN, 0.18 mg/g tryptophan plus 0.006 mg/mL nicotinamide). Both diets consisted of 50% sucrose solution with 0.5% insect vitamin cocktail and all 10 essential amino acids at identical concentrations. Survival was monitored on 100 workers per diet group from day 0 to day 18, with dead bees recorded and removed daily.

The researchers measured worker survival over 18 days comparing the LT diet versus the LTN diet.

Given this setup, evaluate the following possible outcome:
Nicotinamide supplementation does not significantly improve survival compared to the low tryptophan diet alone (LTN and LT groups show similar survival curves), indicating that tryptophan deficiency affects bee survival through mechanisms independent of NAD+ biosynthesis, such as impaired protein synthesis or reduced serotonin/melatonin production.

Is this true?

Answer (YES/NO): NO